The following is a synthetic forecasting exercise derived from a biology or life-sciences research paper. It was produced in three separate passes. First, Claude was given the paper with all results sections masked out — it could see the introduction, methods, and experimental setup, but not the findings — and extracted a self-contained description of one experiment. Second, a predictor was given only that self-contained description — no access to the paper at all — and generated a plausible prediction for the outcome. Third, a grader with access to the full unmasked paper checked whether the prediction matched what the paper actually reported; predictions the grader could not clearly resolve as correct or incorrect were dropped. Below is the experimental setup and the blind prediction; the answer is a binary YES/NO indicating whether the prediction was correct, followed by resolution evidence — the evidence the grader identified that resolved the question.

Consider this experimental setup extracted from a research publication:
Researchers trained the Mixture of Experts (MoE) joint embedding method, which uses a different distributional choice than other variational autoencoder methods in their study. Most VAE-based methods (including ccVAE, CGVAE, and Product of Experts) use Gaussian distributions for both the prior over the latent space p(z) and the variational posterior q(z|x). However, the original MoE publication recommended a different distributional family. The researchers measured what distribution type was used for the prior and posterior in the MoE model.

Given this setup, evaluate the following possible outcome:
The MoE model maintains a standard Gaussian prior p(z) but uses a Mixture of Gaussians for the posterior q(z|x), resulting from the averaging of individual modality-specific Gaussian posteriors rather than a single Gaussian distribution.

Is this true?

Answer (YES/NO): NO